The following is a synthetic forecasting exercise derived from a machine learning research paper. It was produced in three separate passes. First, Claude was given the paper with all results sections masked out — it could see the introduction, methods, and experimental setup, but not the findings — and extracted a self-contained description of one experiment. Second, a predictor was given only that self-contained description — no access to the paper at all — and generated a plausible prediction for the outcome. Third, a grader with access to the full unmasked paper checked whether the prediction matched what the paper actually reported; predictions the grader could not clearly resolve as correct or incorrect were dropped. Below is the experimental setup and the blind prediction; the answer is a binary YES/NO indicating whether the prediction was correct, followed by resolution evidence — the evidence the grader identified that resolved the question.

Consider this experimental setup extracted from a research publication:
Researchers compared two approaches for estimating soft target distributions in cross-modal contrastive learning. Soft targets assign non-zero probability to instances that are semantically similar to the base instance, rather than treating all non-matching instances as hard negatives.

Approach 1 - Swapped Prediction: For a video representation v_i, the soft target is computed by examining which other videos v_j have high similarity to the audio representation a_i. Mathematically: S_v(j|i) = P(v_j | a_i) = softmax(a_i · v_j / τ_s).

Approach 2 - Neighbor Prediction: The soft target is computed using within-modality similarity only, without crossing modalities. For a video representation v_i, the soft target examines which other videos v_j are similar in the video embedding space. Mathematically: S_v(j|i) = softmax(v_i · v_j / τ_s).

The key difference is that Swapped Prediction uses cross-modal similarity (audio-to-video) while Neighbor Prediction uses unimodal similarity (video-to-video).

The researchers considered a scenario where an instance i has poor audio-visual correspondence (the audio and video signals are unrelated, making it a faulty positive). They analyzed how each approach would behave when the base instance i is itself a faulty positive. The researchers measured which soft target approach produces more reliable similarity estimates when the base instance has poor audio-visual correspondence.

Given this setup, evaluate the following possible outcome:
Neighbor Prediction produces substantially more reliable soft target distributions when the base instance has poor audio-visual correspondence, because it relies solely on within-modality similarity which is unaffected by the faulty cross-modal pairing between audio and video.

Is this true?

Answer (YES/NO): NO